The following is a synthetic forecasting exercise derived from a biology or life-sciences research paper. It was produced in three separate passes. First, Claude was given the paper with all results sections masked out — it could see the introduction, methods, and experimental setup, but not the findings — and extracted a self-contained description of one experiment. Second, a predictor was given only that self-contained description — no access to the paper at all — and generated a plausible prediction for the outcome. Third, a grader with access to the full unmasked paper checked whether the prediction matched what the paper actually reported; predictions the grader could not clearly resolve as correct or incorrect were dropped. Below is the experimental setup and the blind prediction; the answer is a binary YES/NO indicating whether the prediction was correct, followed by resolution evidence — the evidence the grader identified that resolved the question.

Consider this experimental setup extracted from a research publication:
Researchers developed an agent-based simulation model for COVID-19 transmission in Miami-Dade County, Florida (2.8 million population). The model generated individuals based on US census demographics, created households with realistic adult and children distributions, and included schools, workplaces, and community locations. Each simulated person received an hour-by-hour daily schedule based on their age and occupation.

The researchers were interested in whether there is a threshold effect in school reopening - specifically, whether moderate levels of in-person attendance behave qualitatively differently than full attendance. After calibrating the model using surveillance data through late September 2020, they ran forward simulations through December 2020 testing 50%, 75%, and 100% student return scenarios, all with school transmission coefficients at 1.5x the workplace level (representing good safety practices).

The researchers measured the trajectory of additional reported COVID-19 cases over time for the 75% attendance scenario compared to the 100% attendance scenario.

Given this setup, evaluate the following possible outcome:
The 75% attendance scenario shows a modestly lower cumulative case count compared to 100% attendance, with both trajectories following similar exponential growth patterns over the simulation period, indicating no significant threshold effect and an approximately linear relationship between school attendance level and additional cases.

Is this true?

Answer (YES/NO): NO